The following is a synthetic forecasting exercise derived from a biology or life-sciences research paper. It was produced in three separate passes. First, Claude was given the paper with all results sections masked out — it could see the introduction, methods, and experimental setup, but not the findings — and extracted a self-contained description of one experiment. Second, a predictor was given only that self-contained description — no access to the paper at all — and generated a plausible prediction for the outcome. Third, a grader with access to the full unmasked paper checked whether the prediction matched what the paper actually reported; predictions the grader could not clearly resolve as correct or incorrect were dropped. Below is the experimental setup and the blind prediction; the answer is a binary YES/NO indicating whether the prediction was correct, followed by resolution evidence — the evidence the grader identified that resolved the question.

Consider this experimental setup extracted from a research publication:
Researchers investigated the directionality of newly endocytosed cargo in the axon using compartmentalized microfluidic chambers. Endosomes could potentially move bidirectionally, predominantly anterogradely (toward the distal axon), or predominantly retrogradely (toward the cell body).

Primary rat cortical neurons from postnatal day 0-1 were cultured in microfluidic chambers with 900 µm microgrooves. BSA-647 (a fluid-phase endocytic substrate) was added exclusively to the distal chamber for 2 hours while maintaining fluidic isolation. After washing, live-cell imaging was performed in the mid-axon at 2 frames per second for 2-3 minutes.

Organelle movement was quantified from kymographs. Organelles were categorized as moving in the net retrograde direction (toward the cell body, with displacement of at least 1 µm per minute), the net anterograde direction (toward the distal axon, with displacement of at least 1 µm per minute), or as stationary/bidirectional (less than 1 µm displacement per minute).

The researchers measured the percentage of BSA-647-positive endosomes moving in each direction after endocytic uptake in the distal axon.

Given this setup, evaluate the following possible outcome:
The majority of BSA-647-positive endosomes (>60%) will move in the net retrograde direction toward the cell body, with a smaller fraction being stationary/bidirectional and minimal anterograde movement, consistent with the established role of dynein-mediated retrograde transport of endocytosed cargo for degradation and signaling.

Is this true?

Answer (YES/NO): YES